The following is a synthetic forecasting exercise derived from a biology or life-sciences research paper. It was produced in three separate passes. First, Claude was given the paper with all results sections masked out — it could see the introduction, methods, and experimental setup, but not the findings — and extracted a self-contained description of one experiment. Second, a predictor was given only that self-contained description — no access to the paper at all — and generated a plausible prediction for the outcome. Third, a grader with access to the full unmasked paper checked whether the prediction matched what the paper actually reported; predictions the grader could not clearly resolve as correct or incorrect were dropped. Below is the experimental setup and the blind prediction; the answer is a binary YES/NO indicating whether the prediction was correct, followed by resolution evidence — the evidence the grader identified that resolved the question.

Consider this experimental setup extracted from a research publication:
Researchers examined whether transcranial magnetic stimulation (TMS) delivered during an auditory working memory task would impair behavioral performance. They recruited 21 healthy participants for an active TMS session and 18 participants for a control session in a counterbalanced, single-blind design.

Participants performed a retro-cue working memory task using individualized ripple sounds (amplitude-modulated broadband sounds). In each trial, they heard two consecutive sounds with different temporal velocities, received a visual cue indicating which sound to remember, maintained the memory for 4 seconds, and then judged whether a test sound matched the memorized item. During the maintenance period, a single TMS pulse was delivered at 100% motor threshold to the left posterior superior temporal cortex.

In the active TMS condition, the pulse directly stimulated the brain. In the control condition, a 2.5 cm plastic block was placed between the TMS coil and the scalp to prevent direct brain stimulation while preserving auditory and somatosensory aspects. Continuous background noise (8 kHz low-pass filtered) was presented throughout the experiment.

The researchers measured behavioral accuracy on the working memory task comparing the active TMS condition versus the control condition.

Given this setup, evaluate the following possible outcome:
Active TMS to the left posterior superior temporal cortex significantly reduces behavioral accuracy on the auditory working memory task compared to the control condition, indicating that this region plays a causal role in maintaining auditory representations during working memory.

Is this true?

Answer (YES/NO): NO